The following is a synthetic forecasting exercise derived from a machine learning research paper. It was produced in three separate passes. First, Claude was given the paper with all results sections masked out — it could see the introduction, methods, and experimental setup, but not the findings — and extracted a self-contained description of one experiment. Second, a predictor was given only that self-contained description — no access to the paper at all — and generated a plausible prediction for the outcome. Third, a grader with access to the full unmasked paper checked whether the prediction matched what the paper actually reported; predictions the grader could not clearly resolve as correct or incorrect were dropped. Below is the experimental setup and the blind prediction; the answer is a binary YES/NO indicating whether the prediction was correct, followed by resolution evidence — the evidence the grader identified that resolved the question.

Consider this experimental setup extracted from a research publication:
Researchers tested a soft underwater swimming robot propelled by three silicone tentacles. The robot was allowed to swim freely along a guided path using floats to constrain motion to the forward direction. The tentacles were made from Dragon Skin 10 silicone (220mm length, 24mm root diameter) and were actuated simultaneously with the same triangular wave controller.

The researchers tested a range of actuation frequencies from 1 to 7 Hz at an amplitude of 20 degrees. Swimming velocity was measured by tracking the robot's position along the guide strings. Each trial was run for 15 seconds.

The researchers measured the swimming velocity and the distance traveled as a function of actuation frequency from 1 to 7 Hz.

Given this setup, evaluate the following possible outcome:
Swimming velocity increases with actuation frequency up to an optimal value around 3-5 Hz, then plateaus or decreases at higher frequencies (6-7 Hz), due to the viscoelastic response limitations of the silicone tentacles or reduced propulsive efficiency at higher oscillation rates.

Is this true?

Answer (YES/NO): YES